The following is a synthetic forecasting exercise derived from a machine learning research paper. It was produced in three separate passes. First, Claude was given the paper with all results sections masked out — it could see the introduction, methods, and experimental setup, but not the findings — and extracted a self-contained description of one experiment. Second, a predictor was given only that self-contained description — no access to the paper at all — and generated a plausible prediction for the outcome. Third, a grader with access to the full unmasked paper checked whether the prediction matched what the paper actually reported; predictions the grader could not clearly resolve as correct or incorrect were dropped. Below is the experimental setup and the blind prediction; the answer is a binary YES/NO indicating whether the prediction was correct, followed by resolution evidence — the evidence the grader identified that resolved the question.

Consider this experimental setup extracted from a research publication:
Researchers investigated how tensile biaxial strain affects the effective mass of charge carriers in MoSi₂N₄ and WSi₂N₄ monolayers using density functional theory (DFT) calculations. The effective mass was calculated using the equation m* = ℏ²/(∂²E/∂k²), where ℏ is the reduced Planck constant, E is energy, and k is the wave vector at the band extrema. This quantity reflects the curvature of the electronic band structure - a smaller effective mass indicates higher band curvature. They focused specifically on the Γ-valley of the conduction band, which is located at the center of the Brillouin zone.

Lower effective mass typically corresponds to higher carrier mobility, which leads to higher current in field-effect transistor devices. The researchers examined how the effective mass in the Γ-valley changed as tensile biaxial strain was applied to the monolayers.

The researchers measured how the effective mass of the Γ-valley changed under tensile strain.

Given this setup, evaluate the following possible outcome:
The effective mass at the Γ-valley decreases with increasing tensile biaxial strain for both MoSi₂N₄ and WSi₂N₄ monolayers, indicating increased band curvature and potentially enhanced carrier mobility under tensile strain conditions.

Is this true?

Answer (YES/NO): YES